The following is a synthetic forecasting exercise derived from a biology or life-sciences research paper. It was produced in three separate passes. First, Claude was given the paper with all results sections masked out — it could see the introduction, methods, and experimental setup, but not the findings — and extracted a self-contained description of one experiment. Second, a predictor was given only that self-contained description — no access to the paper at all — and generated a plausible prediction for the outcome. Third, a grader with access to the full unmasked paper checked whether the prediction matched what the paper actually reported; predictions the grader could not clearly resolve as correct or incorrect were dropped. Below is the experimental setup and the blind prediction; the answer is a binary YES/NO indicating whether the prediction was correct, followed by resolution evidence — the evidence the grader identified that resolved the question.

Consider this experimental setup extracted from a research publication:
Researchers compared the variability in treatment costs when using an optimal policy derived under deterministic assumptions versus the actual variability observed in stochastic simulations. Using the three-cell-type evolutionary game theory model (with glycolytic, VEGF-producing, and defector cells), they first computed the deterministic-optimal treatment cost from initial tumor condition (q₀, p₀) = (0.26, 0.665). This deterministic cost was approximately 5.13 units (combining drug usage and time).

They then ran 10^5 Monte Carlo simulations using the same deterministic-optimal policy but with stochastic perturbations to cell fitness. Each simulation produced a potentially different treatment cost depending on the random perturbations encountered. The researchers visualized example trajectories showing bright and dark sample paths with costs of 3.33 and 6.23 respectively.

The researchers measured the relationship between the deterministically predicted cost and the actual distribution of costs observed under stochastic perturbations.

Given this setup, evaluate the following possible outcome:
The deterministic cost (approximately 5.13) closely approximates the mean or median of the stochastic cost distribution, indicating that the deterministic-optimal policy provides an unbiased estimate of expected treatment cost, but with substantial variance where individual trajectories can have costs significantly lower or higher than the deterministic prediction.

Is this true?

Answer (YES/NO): NO